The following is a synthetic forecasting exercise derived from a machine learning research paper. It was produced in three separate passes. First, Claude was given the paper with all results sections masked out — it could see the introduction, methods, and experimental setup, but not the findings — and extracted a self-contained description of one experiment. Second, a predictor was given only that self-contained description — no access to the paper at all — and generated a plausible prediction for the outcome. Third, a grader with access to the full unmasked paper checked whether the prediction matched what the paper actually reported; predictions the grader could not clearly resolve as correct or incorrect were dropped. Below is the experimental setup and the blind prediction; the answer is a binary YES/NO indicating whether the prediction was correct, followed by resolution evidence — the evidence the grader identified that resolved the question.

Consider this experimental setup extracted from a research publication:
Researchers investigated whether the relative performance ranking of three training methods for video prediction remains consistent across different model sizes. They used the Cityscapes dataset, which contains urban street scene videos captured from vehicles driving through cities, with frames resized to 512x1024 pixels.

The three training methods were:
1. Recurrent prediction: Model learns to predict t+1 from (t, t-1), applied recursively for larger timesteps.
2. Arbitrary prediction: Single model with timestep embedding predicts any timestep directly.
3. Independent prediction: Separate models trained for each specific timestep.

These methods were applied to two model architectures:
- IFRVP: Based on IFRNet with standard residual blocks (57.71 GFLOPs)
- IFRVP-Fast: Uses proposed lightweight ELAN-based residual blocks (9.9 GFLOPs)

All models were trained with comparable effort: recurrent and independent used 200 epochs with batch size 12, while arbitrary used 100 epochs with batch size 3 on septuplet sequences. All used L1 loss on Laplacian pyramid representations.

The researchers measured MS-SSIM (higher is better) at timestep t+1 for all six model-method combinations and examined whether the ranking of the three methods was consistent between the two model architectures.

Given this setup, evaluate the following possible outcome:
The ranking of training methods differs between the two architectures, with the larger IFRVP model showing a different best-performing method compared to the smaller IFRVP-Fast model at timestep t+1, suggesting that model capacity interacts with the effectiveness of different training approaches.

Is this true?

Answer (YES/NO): NO